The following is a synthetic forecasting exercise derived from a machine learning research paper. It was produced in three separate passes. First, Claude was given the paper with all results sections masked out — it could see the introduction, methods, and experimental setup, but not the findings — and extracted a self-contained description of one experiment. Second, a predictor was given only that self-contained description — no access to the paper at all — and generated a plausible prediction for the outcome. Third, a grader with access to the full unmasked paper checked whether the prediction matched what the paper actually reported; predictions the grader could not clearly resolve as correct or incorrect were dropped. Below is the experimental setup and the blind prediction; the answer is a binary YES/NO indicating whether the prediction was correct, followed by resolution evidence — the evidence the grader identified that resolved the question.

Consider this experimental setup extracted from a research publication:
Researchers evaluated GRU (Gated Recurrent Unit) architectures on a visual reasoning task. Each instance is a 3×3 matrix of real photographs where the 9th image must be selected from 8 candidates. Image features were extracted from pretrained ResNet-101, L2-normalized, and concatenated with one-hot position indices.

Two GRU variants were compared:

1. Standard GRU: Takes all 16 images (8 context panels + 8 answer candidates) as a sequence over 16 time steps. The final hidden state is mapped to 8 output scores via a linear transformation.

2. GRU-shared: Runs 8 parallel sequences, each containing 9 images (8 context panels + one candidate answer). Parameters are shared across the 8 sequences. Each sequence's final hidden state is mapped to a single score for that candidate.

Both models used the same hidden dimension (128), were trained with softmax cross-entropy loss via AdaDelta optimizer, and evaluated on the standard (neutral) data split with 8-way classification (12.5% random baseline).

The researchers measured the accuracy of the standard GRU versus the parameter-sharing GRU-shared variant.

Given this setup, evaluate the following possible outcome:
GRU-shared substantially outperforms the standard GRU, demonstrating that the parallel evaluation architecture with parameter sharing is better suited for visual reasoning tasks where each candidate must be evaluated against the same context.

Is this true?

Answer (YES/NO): YES